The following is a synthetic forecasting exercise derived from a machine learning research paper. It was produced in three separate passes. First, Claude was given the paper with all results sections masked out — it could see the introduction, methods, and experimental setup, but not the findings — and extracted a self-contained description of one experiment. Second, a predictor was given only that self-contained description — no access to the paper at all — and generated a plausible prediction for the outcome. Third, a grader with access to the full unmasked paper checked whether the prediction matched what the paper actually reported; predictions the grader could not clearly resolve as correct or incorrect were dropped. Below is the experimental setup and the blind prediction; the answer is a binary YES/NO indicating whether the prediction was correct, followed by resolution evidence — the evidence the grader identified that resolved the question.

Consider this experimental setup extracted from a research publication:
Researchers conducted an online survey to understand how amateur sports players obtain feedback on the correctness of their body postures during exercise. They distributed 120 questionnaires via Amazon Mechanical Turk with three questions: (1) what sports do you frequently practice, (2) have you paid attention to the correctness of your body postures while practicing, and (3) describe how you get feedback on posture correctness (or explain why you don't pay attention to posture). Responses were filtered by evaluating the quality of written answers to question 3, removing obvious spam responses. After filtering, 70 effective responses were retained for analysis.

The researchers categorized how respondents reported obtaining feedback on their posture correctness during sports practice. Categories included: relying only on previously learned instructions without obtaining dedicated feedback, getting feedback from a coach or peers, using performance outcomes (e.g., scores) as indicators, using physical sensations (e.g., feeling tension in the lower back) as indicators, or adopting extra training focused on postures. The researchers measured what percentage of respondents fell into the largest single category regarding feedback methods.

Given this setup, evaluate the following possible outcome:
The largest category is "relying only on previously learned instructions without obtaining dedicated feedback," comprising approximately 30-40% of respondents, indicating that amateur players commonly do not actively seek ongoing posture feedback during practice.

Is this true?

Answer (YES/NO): NO